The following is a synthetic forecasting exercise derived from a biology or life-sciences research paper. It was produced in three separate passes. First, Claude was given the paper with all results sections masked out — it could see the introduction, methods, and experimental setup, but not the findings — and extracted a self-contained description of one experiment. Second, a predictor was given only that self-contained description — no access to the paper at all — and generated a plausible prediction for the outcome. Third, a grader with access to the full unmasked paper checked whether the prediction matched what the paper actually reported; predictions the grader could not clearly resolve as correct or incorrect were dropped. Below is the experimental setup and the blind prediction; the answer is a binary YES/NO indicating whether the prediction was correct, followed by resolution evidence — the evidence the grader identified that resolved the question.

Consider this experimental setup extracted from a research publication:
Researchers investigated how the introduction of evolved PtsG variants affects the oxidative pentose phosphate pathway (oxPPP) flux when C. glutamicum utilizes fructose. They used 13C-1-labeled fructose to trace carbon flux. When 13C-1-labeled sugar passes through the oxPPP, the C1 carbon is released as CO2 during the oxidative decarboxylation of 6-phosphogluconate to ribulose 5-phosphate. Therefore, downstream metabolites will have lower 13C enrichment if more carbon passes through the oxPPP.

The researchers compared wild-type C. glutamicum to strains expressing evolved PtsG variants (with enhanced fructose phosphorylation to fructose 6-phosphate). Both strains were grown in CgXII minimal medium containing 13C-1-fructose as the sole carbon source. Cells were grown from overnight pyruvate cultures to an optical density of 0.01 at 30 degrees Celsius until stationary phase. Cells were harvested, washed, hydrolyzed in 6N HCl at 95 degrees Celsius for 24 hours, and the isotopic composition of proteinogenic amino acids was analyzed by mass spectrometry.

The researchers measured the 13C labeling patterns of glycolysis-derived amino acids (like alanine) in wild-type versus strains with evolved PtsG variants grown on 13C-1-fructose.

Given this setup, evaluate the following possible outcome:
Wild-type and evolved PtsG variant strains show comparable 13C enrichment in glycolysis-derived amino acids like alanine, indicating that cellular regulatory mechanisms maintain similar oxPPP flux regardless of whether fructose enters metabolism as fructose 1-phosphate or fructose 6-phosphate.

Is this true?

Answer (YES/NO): NO